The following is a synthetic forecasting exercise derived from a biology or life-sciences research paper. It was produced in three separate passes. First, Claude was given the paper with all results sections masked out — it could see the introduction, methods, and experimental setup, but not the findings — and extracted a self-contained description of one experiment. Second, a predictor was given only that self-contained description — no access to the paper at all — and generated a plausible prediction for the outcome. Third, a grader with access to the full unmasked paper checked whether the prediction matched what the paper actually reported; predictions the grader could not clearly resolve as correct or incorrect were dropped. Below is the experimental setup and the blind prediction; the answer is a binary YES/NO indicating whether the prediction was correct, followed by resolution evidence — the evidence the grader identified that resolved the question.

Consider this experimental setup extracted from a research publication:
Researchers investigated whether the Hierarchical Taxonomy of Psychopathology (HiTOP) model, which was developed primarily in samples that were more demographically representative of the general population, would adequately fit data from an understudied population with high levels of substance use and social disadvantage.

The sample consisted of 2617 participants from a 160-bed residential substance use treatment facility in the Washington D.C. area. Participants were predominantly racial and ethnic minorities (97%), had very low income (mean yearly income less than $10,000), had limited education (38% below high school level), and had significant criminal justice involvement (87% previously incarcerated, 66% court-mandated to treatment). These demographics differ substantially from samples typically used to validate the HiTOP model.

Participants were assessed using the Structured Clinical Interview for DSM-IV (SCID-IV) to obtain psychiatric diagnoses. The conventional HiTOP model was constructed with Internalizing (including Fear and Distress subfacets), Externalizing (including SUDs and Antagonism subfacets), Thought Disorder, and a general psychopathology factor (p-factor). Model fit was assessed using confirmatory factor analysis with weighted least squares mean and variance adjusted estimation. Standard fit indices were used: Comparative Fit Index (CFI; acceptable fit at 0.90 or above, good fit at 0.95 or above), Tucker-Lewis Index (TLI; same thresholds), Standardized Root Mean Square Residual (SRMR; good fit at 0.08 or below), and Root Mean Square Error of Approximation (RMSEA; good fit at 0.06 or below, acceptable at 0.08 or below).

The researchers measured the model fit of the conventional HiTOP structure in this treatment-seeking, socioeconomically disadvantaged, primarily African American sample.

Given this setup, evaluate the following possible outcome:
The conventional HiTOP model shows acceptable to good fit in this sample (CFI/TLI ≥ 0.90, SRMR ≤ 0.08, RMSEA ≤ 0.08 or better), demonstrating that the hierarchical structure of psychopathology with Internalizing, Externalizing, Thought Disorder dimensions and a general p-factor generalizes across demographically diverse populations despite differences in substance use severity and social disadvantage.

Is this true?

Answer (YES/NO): YES